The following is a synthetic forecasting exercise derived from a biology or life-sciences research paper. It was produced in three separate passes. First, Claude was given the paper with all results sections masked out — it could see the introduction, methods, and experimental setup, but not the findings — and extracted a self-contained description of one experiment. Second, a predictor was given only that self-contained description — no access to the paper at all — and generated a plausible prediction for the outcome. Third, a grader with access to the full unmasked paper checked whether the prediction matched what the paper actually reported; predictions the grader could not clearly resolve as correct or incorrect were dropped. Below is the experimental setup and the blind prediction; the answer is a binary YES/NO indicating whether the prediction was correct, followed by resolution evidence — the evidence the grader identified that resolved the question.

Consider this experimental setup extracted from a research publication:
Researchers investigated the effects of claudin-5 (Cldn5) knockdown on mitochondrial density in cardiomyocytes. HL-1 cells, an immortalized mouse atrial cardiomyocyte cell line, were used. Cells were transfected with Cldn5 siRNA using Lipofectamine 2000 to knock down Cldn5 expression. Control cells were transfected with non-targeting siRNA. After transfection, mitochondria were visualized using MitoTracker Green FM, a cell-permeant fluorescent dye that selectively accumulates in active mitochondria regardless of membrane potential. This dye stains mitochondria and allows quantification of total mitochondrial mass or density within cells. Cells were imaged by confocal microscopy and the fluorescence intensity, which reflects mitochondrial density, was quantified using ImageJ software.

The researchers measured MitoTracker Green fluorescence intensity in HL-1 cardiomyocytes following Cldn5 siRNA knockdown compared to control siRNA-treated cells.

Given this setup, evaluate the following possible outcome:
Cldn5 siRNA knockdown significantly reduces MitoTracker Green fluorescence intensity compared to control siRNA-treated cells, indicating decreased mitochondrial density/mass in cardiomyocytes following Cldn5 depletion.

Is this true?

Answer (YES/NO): YES